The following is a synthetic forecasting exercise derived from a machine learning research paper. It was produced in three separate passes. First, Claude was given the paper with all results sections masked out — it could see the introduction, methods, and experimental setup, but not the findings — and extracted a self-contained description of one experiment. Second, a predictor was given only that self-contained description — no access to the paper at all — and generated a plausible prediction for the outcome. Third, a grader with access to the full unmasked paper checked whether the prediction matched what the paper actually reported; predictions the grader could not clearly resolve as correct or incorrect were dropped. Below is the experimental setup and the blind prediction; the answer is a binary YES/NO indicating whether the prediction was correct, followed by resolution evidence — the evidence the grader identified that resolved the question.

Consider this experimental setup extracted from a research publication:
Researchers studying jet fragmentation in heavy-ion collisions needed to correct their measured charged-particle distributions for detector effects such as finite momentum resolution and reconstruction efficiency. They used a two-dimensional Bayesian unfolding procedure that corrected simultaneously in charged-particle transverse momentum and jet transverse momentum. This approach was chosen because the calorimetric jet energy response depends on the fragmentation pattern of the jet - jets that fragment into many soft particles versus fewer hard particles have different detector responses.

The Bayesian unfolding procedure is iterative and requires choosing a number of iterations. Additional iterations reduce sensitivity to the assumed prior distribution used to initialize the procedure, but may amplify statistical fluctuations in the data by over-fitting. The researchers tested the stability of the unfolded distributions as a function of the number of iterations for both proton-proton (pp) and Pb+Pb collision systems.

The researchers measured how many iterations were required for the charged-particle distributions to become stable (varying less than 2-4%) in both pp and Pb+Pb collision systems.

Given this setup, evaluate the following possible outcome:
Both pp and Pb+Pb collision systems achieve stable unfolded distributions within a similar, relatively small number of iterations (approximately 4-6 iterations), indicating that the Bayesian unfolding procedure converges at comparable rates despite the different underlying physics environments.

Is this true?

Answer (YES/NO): YES